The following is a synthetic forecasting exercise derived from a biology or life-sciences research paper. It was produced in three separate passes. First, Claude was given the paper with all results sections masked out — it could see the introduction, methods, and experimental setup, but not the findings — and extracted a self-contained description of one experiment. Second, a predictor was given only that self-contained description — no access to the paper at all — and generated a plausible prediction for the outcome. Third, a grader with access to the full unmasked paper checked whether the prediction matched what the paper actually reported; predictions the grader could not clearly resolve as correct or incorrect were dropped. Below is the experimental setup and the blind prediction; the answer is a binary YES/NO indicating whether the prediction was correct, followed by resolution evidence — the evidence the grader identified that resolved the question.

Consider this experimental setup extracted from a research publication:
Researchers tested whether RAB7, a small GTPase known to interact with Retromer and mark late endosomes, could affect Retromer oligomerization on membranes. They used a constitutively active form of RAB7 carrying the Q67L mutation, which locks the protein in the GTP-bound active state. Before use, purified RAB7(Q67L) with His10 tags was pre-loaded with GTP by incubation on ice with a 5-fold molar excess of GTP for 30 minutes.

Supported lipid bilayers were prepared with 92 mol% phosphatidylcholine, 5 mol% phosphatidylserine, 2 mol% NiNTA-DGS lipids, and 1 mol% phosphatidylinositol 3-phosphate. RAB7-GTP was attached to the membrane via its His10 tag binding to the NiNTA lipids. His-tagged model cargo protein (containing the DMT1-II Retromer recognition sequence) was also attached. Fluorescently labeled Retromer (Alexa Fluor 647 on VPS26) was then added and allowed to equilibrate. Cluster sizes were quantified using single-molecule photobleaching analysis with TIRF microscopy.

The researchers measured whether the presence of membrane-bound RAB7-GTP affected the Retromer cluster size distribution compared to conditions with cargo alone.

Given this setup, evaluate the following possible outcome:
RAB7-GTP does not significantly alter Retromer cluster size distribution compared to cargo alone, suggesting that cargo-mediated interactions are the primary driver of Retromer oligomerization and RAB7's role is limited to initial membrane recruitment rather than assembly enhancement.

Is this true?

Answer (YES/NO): NO